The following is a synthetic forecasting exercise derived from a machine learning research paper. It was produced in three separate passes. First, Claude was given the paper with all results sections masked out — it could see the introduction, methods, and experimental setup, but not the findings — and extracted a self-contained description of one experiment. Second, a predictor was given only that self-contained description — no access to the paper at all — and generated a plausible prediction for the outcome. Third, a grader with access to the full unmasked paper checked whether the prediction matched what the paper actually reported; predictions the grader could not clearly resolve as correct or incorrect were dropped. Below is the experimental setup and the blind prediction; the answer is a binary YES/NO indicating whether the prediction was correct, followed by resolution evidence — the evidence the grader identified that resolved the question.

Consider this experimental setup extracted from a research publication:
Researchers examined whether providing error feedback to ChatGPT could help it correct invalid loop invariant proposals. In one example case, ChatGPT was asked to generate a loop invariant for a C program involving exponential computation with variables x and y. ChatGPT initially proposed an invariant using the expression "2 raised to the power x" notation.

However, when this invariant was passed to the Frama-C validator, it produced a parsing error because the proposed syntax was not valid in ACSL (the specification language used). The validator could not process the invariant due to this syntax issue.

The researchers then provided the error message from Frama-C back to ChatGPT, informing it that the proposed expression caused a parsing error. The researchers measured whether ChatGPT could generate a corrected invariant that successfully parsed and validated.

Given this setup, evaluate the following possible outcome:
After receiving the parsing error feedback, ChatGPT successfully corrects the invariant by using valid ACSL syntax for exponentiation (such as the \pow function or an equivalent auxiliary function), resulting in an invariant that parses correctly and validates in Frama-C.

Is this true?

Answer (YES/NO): NO